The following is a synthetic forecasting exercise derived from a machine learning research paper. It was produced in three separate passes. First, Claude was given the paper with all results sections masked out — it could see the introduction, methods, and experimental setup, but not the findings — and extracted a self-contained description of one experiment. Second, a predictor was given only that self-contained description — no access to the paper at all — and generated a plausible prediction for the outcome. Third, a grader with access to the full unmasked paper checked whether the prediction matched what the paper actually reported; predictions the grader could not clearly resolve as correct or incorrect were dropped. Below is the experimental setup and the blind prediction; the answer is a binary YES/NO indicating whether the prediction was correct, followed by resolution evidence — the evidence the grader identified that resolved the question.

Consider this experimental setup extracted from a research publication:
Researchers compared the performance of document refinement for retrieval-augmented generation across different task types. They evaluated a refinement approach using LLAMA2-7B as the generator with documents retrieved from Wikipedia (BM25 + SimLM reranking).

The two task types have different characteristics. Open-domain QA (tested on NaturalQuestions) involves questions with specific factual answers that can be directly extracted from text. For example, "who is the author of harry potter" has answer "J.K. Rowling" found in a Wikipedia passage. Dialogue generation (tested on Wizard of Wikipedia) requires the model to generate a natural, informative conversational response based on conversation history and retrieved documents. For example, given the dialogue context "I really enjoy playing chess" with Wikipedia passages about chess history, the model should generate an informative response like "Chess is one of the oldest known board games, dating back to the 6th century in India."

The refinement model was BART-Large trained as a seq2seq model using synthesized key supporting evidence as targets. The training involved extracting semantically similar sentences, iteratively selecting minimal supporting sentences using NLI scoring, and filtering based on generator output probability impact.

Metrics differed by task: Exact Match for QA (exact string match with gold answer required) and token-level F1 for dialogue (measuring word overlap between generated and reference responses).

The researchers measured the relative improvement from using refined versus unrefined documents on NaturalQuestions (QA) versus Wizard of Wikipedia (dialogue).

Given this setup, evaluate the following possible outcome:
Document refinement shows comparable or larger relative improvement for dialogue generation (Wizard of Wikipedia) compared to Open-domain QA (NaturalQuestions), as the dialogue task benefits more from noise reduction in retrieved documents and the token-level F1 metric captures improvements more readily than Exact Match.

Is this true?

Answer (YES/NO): YES